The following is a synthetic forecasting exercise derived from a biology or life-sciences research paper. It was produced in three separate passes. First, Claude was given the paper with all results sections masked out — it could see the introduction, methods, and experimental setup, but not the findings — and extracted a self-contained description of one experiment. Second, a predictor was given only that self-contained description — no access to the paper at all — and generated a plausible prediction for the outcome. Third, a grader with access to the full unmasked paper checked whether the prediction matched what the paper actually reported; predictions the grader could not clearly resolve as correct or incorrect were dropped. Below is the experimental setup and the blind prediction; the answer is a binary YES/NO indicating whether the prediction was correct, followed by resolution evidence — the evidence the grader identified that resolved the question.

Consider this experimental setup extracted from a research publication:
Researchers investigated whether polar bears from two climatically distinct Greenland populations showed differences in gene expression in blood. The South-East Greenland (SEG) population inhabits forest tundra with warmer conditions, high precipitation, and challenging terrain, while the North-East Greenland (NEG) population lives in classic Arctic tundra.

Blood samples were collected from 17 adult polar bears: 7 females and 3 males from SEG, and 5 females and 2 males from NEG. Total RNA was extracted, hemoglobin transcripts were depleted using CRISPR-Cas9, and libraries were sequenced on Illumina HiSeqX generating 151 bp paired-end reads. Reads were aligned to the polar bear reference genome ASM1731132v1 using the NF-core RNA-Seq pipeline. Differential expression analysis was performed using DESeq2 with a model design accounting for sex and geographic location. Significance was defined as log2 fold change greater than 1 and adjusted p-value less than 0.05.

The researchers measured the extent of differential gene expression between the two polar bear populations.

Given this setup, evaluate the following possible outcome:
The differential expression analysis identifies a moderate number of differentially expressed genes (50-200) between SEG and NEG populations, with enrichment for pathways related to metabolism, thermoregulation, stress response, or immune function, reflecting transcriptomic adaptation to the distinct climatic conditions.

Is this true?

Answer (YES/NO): NO